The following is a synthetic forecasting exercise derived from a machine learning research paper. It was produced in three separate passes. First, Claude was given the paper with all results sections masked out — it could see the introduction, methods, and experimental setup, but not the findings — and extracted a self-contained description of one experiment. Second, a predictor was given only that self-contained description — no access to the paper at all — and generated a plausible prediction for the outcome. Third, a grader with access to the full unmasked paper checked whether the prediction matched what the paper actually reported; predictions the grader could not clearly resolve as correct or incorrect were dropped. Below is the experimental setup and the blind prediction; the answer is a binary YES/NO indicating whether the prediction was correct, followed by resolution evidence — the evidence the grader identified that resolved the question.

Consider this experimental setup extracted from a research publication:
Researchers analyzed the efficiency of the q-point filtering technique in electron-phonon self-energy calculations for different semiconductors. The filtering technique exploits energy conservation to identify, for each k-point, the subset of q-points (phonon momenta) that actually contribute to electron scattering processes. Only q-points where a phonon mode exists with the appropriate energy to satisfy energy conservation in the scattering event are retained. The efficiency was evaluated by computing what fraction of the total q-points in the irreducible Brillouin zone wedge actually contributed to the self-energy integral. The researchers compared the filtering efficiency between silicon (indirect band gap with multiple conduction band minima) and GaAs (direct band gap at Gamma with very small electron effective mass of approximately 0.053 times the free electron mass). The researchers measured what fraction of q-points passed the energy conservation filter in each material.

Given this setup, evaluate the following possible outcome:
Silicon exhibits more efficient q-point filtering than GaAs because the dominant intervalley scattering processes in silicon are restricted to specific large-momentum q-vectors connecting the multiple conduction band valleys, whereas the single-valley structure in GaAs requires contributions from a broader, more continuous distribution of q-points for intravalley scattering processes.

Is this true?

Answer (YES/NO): NO